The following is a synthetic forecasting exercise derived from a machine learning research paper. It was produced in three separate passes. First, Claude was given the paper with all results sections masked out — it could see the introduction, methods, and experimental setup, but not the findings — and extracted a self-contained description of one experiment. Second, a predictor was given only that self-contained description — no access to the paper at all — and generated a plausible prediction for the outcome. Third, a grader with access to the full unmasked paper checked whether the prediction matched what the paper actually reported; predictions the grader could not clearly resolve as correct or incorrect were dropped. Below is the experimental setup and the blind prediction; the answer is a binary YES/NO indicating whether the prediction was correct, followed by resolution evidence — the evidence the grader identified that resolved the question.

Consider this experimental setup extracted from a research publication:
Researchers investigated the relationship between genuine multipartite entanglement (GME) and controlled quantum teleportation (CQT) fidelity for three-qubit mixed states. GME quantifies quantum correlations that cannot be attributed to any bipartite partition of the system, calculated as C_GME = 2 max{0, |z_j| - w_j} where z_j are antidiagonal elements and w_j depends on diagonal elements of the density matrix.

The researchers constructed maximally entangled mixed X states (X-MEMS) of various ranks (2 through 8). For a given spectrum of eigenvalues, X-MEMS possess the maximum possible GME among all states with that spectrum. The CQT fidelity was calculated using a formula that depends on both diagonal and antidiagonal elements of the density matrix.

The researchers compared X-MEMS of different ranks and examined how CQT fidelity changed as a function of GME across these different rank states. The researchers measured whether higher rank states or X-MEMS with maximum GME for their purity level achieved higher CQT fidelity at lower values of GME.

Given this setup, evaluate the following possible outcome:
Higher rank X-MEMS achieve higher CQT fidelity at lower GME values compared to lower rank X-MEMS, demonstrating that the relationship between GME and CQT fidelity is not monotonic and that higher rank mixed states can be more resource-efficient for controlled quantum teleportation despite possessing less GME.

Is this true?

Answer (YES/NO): YES